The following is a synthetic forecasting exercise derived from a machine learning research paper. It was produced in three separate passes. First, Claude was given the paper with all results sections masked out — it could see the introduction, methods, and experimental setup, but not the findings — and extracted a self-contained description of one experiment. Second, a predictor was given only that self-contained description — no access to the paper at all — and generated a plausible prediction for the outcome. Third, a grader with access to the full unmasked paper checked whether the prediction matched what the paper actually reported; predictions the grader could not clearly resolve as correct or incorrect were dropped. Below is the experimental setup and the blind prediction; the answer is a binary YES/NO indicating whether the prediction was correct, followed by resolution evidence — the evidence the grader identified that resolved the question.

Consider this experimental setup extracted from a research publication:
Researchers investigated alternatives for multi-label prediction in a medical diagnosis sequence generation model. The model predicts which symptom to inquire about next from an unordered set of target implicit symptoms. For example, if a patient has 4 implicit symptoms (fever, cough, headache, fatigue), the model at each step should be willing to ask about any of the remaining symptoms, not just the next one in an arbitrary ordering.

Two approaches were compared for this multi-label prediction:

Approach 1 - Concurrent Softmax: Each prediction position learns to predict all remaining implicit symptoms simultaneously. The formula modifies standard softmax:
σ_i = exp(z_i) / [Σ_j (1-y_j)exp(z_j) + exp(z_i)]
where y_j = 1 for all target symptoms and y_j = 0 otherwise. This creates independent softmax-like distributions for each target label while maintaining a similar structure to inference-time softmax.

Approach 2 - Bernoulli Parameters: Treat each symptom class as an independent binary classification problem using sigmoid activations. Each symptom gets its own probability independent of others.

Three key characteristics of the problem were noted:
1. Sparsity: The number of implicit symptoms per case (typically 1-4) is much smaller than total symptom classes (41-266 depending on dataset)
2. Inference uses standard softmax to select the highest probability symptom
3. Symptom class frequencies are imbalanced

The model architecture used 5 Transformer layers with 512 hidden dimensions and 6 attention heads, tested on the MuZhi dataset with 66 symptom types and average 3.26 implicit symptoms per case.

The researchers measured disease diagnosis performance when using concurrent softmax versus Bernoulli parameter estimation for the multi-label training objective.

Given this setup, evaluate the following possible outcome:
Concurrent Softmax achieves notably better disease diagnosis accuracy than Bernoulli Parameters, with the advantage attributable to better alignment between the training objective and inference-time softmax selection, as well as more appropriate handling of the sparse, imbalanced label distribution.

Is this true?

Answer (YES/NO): YES